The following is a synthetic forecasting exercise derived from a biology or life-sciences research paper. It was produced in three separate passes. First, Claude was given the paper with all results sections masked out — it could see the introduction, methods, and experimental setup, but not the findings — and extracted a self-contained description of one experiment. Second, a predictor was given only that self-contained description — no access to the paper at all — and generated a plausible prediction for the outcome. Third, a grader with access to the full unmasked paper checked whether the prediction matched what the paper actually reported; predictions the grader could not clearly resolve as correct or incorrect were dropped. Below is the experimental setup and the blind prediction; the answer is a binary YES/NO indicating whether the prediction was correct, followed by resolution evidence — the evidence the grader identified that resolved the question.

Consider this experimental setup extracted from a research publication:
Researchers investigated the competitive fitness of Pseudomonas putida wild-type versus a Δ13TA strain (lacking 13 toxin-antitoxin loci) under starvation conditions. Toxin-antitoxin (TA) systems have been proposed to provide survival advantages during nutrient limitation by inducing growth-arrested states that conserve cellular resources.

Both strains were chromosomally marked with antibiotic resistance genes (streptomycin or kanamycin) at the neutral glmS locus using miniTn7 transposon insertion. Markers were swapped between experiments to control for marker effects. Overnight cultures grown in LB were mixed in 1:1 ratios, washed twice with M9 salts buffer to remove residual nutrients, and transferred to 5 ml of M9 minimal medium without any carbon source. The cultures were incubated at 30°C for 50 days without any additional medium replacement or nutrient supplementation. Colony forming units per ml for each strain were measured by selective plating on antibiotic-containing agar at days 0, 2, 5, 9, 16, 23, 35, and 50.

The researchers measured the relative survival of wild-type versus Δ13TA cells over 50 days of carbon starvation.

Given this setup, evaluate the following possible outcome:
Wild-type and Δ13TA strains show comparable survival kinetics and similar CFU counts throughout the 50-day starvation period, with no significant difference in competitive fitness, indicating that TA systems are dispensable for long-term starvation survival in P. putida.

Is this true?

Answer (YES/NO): YES